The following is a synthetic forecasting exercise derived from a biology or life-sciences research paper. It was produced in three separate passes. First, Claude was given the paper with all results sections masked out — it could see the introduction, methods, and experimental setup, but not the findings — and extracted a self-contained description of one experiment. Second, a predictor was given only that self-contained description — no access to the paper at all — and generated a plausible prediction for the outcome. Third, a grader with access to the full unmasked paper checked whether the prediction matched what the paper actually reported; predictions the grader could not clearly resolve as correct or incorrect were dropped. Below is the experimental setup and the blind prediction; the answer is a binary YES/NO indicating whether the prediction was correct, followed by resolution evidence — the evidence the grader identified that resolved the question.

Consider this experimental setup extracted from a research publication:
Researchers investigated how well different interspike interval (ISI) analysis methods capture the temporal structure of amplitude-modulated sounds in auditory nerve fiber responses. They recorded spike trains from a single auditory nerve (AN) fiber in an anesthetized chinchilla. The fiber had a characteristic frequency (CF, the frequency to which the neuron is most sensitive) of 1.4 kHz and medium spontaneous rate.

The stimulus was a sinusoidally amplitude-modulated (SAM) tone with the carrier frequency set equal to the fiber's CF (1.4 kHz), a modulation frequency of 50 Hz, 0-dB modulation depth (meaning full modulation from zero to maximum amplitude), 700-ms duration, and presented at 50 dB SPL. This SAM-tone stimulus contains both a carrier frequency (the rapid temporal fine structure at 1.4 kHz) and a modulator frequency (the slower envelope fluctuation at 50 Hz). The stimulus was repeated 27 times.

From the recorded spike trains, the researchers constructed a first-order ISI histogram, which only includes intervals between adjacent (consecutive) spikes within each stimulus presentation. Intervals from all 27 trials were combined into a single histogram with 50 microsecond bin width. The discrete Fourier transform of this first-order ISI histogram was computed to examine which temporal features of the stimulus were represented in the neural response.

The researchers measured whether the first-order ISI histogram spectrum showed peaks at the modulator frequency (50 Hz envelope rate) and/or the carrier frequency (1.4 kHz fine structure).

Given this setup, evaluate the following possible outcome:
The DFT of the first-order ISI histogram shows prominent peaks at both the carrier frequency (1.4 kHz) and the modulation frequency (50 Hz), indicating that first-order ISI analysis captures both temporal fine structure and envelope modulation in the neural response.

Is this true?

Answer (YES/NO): NO